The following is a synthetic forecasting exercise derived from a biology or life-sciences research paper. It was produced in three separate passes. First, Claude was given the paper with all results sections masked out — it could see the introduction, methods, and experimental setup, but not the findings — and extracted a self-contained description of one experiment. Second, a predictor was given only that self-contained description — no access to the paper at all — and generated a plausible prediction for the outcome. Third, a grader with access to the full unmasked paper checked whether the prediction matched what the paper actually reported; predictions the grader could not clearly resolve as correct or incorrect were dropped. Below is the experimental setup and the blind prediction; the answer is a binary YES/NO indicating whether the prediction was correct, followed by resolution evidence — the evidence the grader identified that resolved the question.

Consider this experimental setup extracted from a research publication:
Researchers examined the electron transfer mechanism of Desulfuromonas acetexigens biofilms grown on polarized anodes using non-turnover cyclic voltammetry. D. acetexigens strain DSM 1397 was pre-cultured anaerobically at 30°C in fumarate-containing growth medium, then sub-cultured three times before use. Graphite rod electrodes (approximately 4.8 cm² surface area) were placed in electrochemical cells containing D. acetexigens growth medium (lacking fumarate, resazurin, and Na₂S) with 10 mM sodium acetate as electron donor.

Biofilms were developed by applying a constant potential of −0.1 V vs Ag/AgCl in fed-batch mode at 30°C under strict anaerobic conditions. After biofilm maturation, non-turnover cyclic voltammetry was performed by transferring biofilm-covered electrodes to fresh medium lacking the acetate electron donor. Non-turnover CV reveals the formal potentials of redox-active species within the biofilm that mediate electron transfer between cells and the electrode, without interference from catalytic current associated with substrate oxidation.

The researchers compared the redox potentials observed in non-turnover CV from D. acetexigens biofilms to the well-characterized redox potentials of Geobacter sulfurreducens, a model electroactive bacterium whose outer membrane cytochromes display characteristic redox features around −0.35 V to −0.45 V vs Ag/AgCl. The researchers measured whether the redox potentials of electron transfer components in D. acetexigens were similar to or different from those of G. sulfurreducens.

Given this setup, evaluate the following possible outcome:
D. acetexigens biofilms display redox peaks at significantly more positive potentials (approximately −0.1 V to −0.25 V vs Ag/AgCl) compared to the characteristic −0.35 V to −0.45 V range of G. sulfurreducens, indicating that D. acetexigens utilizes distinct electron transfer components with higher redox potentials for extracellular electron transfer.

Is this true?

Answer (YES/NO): NO